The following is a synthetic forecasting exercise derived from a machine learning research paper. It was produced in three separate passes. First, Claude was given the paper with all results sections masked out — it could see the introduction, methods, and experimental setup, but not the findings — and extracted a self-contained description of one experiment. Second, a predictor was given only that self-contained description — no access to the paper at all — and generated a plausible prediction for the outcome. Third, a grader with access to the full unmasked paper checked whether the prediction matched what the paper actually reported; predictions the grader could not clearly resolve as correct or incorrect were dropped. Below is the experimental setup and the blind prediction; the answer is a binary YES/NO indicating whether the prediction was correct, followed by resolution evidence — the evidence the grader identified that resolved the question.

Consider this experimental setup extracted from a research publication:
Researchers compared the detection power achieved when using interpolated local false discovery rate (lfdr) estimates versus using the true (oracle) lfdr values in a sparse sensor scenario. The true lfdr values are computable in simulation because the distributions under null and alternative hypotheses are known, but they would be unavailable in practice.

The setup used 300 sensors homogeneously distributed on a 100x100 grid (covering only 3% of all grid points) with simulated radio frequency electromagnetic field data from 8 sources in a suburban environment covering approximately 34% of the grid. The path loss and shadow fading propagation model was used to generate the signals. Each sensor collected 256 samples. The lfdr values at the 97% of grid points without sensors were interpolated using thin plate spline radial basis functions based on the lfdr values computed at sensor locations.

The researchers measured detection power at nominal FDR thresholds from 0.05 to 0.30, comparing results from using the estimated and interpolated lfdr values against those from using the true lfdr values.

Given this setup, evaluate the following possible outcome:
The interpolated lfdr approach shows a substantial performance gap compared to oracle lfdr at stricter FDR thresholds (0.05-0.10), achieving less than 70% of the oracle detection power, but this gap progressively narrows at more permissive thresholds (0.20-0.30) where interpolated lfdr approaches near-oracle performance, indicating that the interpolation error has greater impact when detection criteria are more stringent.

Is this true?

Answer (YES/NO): NO